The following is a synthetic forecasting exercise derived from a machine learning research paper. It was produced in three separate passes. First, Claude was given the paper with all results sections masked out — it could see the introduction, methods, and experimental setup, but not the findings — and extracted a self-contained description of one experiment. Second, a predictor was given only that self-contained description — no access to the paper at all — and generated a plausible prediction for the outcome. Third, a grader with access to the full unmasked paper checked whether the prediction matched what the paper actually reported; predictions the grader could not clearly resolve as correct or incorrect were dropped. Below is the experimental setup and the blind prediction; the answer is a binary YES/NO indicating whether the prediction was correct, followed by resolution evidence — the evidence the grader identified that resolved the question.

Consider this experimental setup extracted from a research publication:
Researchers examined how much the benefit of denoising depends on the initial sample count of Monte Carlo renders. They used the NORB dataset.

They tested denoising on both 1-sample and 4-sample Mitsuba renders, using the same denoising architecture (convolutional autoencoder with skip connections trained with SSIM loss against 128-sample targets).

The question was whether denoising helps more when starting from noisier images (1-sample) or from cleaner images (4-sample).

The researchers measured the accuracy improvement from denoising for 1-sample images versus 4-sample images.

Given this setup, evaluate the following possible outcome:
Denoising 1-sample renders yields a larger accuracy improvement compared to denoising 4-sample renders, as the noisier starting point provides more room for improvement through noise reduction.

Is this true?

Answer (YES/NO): YES